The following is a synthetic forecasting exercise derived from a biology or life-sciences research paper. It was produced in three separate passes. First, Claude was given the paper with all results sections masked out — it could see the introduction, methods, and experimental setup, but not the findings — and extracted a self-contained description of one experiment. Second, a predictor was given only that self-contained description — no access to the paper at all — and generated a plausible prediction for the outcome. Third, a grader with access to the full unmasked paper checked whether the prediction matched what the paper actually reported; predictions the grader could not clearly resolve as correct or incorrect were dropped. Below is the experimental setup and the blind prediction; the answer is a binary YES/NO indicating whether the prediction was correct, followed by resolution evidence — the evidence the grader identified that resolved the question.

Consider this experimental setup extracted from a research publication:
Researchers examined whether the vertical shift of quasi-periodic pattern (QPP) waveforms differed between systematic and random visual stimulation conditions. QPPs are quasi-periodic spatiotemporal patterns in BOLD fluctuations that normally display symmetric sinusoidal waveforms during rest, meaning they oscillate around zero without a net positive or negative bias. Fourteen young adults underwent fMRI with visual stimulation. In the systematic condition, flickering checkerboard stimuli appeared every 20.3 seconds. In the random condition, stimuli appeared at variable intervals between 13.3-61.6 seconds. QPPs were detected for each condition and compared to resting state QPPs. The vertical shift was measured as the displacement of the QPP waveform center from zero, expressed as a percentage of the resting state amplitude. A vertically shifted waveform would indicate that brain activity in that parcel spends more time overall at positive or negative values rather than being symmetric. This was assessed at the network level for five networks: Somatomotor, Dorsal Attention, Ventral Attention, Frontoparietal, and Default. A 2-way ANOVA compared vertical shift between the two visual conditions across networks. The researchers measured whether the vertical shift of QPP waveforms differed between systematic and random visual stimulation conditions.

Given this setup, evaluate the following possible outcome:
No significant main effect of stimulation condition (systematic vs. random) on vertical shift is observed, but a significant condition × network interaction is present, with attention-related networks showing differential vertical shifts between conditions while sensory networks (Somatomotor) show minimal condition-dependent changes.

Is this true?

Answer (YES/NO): NO